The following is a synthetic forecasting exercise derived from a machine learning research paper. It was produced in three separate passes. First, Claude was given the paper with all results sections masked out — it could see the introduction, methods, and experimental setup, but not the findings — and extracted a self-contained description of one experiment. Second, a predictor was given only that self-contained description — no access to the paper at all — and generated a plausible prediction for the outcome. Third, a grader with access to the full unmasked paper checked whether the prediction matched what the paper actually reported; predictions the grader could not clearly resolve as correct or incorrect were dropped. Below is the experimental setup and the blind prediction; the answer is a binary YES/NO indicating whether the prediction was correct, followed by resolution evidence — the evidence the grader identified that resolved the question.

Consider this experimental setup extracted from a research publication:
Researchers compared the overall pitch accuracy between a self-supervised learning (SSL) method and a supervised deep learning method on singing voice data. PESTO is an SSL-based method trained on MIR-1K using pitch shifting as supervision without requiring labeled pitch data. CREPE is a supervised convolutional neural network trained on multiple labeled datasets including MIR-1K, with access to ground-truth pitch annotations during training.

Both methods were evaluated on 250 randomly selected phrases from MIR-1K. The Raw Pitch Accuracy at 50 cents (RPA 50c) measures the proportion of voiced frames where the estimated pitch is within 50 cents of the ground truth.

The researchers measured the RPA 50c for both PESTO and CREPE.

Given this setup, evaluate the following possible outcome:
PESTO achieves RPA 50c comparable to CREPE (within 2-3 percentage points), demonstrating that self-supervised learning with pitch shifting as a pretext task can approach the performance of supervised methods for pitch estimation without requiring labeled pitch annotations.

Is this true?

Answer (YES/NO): YES